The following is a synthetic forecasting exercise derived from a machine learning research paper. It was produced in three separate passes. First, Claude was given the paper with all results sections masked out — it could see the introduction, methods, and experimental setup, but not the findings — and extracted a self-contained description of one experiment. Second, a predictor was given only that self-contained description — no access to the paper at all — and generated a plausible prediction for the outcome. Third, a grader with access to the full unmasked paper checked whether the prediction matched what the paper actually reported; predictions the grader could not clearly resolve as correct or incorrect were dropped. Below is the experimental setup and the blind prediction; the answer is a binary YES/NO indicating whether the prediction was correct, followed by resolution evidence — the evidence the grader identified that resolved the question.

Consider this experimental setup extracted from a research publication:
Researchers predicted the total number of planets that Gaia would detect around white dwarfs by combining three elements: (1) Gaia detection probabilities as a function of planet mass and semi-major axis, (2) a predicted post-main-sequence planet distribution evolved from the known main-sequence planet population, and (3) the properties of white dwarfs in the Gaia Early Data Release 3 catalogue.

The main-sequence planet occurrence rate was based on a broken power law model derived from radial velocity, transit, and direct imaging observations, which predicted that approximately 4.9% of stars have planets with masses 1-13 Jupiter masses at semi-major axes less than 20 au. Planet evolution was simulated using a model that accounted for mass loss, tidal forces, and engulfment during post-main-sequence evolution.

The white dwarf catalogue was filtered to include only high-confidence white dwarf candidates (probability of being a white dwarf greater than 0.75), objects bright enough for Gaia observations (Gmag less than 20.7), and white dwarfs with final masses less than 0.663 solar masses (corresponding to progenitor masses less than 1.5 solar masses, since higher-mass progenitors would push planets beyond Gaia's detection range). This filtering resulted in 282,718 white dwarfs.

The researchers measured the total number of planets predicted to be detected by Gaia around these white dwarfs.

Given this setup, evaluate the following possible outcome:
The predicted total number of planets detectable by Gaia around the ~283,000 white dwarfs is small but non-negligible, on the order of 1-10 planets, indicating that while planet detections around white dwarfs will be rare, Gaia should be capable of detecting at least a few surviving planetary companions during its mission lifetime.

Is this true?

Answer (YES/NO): YES